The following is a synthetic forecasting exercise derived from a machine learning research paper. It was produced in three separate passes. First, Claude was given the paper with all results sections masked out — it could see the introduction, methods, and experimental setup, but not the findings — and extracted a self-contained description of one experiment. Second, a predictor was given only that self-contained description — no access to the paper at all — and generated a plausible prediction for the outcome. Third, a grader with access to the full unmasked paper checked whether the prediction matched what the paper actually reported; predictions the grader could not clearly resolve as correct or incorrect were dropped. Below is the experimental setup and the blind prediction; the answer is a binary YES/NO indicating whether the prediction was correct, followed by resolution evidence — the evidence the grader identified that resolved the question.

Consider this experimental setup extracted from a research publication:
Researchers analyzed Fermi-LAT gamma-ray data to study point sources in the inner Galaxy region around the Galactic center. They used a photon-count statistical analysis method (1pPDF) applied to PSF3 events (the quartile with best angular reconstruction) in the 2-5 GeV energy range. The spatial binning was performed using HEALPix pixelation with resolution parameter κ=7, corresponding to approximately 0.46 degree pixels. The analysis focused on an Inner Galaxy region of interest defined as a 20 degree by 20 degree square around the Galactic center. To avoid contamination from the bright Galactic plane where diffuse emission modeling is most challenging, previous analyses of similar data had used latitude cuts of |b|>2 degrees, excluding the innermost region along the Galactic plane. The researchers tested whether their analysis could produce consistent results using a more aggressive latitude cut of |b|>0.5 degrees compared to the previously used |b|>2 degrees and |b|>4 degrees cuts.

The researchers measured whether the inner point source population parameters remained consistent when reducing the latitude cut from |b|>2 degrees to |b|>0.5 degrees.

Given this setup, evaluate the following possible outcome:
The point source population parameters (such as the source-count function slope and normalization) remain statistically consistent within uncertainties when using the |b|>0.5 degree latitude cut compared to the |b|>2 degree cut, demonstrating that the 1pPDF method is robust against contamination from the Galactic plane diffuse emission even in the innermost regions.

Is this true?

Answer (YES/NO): YES